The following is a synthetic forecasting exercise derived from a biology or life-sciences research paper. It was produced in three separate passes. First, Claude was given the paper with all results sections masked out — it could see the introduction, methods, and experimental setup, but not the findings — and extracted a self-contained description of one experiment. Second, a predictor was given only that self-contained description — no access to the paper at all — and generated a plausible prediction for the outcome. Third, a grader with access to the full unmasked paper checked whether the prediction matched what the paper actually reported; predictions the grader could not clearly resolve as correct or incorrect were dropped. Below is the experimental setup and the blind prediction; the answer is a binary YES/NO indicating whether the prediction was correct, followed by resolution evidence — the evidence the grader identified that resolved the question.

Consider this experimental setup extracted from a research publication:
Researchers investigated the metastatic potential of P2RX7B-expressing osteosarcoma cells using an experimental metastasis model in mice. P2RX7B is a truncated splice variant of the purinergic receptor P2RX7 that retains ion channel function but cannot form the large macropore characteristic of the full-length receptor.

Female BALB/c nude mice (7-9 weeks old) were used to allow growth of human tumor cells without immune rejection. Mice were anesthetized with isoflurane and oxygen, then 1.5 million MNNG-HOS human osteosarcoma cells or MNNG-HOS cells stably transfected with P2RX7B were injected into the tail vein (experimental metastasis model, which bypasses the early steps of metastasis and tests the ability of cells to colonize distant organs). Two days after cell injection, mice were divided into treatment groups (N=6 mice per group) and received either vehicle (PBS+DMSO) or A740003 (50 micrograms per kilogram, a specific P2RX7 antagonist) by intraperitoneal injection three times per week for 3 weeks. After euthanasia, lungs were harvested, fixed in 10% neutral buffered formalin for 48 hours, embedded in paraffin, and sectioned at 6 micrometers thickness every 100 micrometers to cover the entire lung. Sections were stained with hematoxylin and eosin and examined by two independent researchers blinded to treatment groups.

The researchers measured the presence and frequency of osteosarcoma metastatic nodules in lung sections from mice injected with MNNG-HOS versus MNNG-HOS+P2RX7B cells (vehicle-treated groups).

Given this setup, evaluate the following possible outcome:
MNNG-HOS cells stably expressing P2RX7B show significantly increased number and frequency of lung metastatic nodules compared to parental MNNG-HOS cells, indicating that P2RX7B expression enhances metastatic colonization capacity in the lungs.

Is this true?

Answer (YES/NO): NO